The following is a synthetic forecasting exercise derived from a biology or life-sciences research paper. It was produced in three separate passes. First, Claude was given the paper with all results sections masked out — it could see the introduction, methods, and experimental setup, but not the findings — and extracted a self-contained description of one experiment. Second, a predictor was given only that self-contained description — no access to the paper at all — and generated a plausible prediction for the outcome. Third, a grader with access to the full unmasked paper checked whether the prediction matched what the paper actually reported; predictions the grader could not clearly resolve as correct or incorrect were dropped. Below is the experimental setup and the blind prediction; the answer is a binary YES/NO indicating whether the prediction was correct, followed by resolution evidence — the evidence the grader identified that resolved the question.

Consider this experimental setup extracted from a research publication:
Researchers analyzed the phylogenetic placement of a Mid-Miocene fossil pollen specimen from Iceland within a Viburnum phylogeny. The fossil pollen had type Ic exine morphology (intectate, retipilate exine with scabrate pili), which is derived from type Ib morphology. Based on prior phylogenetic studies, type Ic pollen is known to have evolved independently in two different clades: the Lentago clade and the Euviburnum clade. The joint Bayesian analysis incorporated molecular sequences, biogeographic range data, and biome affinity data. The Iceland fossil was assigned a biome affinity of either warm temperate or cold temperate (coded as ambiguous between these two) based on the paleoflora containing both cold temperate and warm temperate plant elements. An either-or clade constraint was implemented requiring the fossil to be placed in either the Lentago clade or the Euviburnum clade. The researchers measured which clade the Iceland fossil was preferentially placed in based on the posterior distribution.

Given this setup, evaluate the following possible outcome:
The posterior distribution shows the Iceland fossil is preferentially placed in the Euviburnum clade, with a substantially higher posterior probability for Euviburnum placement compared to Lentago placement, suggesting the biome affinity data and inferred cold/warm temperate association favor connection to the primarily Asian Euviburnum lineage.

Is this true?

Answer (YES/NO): NO